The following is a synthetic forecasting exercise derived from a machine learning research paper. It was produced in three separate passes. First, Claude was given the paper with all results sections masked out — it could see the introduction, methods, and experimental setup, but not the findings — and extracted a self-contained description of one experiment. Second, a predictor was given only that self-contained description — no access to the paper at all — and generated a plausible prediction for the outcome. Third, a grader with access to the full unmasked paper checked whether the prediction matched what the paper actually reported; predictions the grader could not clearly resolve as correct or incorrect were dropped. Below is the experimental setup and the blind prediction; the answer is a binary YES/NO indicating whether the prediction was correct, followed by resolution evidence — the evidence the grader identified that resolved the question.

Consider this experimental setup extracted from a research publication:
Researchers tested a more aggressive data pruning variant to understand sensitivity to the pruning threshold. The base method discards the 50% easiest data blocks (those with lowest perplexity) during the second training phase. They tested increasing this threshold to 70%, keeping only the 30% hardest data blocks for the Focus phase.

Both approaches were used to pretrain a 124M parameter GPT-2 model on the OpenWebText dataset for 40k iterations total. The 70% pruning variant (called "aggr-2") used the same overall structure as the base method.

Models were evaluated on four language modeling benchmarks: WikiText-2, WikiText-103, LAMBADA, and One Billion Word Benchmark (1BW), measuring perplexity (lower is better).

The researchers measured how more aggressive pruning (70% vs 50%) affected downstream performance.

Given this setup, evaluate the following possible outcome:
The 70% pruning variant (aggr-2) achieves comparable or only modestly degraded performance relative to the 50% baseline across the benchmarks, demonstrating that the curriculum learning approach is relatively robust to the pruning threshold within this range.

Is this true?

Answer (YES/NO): NO